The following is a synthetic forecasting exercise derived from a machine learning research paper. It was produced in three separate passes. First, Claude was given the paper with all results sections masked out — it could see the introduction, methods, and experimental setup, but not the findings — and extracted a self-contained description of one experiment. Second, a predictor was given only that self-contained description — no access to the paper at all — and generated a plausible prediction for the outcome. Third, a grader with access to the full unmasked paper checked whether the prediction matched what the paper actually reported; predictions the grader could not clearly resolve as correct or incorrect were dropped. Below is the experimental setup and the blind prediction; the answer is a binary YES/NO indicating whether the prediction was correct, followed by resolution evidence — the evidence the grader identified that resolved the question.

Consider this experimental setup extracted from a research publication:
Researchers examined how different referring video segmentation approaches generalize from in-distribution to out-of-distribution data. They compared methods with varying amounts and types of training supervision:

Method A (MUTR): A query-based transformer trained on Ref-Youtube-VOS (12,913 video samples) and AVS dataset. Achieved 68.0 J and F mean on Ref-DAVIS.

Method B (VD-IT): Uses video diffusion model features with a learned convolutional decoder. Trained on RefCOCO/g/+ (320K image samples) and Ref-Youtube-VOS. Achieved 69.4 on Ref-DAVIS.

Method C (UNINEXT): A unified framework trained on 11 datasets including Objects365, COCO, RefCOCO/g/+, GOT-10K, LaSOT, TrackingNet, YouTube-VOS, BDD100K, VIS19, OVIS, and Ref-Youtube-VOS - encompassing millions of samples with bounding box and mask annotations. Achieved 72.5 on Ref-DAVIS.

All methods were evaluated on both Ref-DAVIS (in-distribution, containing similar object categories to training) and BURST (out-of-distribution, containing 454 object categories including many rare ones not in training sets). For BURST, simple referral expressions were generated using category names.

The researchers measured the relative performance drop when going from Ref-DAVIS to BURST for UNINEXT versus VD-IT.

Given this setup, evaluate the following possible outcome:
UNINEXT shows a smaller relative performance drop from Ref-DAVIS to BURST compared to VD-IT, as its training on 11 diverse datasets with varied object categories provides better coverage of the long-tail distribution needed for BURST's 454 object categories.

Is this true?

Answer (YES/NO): NO